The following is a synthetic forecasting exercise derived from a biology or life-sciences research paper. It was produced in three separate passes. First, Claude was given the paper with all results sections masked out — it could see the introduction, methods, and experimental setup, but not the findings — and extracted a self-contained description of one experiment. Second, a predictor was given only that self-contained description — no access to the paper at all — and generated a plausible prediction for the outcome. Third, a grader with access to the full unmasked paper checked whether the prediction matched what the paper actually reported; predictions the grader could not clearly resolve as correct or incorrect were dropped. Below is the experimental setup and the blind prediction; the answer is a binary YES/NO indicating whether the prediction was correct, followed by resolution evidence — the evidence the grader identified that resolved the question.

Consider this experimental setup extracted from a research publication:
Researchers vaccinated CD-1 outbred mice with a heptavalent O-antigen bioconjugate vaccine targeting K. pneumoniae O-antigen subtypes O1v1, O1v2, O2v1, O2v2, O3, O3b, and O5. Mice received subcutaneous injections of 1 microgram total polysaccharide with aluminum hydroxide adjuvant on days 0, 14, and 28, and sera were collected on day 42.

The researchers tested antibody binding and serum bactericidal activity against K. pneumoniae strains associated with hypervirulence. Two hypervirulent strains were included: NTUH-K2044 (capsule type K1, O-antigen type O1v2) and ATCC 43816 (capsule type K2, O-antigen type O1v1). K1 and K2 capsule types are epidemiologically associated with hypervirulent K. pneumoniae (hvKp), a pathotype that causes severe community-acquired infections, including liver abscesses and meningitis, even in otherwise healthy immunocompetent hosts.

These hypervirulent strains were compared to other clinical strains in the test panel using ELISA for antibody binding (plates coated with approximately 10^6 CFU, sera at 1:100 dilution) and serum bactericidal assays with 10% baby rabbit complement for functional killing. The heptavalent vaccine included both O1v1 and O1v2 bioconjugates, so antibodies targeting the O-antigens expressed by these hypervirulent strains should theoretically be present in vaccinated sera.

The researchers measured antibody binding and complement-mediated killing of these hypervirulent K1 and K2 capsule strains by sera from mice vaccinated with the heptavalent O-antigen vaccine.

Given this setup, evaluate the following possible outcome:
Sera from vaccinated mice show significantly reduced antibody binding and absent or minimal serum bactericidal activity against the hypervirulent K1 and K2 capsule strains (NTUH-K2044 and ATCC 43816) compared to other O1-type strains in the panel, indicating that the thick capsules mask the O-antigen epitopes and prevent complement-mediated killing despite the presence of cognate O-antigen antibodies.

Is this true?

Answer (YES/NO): YES